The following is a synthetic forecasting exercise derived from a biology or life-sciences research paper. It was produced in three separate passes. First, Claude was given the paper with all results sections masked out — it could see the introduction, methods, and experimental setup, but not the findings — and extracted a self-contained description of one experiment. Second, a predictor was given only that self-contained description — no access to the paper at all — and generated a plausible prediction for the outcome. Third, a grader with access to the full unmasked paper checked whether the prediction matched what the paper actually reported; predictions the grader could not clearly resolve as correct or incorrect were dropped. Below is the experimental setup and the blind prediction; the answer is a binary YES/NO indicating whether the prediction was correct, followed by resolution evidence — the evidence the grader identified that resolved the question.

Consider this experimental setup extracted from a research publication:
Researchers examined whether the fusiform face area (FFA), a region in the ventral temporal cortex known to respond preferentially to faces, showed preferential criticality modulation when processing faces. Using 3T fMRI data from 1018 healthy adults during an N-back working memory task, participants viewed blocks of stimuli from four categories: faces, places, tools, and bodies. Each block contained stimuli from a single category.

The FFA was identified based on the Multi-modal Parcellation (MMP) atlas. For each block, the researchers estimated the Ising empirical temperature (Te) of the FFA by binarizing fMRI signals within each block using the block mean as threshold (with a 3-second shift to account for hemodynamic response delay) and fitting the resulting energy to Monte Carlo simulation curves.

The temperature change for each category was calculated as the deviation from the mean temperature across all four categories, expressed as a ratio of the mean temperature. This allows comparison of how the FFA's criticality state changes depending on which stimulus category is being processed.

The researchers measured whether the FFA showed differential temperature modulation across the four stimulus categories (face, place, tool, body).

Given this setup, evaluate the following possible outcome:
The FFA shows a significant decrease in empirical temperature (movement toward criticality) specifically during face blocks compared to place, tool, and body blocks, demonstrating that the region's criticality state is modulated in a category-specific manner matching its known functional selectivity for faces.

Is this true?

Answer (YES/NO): YES